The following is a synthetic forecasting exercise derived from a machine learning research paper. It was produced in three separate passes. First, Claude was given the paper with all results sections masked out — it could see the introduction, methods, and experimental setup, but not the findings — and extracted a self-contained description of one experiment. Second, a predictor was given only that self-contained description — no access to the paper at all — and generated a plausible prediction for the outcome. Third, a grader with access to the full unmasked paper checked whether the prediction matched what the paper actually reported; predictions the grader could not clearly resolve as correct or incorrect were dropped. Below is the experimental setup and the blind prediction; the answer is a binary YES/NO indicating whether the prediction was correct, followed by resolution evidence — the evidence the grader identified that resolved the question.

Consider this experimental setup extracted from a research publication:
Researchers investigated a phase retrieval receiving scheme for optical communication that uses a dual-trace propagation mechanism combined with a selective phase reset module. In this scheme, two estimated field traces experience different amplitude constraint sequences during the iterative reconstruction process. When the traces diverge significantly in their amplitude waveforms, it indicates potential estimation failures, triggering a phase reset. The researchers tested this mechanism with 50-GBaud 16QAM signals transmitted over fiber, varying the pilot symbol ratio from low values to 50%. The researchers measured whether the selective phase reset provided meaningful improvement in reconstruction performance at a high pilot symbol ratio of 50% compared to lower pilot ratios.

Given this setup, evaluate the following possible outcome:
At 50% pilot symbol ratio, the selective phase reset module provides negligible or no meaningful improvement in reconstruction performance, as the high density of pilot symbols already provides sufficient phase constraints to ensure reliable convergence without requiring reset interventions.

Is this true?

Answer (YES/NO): YES